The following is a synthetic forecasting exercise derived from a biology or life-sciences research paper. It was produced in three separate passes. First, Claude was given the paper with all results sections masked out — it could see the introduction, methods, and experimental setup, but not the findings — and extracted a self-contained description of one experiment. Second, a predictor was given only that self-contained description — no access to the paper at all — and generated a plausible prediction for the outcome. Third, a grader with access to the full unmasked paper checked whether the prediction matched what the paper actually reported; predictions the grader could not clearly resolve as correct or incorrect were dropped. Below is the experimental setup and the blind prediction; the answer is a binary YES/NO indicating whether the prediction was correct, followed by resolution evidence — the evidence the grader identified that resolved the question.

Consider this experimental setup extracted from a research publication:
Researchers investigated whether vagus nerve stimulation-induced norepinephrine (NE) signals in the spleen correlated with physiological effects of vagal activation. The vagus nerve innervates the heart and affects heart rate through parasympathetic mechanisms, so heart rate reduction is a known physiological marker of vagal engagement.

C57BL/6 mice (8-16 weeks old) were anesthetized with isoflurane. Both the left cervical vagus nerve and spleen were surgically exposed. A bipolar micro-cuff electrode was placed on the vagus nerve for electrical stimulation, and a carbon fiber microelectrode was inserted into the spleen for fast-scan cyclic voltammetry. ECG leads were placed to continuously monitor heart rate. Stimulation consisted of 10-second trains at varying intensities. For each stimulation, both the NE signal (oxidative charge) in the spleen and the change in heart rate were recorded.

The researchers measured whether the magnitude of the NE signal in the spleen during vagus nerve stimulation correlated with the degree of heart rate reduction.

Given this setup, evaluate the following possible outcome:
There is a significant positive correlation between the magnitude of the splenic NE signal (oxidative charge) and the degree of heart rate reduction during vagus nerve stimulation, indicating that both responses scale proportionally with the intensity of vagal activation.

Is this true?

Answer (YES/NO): YES